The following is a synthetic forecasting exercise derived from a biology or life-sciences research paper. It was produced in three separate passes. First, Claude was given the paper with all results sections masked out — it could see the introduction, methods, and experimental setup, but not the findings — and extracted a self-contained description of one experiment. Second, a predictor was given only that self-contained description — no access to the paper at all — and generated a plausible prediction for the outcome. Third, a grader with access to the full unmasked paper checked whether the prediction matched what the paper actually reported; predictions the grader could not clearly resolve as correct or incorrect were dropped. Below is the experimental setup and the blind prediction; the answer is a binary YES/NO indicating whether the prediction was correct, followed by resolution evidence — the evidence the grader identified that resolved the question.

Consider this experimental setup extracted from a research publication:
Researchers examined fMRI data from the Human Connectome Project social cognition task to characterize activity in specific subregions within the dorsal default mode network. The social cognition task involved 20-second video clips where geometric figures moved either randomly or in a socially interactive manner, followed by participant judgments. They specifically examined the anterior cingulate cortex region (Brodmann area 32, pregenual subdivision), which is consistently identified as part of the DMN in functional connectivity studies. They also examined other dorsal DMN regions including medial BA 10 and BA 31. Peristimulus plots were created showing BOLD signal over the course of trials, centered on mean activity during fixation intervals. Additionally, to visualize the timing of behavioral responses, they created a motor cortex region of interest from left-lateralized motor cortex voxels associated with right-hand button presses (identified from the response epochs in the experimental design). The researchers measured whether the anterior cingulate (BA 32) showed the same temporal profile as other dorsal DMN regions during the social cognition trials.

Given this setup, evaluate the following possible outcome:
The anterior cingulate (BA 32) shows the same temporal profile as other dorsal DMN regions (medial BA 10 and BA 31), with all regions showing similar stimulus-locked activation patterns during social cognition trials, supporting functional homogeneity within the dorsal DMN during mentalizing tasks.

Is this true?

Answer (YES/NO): NO